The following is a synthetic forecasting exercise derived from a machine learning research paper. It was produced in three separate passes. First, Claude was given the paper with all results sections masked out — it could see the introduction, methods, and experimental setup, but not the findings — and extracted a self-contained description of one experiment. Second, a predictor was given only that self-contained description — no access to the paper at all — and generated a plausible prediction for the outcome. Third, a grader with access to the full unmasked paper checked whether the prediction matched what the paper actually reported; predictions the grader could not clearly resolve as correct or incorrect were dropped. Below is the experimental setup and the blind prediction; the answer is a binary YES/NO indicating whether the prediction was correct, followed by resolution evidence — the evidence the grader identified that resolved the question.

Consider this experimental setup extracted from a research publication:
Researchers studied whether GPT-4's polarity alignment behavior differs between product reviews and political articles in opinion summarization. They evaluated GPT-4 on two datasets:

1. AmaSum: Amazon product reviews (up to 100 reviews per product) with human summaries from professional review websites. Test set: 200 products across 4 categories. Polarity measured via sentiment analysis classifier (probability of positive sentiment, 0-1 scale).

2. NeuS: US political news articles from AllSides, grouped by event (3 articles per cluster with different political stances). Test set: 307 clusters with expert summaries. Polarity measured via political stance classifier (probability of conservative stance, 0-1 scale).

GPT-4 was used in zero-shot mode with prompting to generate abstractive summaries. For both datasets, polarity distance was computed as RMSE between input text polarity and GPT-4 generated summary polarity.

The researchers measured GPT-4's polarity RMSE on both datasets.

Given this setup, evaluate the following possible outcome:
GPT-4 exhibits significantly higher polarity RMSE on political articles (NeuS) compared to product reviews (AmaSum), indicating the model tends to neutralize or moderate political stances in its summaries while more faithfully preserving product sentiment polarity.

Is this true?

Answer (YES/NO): YES